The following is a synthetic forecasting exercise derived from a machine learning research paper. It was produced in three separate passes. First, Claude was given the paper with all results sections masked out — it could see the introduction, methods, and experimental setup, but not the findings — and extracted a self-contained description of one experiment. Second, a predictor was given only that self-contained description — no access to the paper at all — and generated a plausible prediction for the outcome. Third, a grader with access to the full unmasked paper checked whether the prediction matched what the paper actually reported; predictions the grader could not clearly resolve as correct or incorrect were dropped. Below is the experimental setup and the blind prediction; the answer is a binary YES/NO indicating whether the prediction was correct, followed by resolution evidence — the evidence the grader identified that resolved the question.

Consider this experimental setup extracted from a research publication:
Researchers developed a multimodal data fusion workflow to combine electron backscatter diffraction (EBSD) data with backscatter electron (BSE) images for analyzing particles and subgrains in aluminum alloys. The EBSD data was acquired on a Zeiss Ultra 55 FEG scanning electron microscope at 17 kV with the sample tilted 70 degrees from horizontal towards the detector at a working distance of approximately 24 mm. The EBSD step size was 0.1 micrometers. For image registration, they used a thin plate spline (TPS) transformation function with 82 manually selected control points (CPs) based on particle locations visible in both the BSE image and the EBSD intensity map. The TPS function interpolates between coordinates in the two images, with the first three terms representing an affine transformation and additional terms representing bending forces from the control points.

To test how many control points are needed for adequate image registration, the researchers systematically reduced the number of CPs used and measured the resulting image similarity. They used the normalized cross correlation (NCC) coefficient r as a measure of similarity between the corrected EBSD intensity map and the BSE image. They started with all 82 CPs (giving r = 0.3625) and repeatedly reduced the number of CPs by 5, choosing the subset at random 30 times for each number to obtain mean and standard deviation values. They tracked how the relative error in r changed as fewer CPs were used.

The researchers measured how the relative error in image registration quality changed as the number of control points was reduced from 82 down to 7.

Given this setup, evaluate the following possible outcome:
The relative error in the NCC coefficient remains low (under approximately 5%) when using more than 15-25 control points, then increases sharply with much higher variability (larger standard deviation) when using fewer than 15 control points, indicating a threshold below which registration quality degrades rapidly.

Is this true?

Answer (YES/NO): NO